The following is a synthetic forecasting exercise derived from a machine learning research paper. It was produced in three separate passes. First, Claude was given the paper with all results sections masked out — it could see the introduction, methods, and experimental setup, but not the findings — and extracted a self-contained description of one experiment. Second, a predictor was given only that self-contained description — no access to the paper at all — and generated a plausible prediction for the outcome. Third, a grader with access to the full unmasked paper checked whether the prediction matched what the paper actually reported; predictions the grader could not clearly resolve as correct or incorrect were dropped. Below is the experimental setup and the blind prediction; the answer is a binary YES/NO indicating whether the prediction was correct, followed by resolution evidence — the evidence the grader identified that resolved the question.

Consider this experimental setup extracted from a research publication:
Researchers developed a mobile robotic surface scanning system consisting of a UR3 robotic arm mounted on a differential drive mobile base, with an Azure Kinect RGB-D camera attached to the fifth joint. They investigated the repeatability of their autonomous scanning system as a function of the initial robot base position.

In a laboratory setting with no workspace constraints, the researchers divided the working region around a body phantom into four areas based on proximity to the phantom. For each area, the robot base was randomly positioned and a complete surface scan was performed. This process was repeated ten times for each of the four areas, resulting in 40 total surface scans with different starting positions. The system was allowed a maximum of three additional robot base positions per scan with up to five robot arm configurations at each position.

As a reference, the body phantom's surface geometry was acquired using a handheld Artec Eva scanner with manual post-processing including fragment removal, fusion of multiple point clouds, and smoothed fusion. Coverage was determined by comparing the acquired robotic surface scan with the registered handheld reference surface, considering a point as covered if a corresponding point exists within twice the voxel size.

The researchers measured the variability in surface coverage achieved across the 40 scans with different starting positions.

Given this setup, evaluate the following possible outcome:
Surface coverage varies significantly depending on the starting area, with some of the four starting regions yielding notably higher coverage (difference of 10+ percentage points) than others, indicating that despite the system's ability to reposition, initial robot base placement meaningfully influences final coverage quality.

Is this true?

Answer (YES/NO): NO